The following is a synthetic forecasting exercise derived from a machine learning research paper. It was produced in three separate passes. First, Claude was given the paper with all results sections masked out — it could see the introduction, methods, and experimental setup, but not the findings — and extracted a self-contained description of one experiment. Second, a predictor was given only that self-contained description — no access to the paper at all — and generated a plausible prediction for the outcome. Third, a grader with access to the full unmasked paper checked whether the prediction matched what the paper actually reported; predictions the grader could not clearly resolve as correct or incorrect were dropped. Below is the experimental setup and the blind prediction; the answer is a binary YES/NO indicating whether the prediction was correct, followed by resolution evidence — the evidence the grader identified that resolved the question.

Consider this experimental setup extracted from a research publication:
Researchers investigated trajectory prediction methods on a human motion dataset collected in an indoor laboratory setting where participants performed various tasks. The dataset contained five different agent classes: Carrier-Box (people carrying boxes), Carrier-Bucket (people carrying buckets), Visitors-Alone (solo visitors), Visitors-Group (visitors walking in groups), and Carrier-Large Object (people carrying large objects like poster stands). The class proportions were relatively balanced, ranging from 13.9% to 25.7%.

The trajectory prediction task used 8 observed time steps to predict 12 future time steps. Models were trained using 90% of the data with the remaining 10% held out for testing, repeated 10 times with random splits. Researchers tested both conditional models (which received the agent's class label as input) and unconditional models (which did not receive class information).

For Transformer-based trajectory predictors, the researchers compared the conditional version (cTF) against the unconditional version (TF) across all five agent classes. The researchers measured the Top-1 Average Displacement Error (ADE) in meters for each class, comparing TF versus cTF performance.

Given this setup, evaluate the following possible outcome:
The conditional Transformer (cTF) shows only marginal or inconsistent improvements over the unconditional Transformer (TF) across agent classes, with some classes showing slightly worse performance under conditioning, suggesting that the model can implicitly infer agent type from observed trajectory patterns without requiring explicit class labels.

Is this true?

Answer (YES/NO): NO